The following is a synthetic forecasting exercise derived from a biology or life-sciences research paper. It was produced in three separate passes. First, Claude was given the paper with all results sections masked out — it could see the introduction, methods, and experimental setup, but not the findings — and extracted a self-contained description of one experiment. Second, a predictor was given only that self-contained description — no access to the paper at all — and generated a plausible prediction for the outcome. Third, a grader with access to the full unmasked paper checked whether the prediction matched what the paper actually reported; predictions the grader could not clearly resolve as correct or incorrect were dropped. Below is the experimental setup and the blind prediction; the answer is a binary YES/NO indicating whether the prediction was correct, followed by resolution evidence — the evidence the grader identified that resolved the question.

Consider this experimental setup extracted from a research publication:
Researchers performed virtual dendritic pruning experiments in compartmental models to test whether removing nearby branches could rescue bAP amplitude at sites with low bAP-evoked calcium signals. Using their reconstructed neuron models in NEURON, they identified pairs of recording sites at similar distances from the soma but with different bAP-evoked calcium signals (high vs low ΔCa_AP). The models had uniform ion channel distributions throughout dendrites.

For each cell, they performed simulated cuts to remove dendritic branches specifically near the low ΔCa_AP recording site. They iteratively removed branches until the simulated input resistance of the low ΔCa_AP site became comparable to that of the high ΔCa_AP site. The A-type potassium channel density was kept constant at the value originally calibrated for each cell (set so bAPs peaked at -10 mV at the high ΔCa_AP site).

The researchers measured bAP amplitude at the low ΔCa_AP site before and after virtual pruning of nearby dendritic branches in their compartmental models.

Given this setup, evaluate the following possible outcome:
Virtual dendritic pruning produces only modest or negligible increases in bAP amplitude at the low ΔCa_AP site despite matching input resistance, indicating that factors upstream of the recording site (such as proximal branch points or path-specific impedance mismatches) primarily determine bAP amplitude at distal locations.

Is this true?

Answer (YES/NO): NO